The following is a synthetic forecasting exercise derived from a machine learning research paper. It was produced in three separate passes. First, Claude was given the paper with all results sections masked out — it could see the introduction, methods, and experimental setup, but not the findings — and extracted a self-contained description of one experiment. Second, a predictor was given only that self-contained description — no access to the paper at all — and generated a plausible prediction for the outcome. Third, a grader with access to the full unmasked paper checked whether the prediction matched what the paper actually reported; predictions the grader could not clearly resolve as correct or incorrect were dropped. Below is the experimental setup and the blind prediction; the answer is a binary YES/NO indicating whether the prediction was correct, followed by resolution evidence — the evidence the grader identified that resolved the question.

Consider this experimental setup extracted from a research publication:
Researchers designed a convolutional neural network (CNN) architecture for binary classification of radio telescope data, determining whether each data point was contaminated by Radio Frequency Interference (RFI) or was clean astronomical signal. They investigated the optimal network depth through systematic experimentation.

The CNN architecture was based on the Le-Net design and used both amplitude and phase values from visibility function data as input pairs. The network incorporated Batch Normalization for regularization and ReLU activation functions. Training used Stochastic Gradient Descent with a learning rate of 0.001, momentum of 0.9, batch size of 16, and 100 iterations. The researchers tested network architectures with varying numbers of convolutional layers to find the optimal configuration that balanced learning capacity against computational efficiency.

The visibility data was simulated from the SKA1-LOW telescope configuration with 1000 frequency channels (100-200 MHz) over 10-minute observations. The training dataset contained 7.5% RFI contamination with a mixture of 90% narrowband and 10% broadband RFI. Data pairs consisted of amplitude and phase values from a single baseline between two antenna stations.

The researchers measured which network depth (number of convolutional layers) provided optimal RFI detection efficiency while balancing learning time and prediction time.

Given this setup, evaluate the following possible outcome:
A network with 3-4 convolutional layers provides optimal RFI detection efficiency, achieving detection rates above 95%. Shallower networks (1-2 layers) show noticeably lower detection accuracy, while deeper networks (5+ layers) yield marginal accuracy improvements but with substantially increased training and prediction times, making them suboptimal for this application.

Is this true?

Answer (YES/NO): NO